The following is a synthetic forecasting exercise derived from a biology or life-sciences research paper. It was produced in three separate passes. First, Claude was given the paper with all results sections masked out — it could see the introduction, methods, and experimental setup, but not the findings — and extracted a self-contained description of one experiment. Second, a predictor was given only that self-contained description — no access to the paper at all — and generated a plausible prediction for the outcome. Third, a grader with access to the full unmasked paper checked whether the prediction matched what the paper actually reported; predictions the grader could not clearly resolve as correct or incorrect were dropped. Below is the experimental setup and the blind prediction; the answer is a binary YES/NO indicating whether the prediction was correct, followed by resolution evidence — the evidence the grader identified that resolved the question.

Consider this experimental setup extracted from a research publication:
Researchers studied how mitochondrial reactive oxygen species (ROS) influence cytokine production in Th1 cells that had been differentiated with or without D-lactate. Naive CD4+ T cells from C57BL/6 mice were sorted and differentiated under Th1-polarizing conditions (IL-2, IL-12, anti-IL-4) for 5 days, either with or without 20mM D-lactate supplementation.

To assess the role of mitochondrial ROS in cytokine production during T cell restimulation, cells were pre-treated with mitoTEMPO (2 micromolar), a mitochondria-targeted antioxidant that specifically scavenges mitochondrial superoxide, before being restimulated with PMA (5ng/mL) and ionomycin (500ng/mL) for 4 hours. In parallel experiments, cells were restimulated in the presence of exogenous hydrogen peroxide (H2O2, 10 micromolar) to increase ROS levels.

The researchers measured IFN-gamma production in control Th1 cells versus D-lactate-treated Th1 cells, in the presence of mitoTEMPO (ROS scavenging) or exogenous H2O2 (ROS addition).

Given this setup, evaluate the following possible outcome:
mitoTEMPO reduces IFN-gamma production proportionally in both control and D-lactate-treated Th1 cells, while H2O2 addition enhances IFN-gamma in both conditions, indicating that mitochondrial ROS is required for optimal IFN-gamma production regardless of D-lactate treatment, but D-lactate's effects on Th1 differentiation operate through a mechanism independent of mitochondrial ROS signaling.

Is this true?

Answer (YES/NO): NO